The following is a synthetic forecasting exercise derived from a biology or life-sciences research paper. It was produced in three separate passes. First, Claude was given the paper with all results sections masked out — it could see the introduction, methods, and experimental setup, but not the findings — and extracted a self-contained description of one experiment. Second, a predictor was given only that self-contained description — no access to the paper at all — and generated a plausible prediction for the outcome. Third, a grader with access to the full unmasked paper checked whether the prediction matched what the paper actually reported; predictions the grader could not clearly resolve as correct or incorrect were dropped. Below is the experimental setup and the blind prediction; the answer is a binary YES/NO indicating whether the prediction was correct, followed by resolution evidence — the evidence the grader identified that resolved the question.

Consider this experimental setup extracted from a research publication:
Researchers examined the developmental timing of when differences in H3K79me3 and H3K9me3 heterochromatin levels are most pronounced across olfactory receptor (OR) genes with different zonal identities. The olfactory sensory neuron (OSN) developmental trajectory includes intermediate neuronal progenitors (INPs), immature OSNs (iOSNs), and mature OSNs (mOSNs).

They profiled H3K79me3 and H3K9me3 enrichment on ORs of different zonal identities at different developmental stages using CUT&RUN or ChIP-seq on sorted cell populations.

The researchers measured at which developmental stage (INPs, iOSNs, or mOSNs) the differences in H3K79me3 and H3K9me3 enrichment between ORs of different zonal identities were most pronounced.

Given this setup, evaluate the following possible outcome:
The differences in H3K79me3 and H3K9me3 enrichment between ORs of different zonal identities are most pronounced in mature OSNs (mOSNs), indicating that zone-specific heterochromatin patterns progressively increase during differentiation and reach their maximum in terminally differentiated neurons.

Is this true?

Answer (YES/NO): NO